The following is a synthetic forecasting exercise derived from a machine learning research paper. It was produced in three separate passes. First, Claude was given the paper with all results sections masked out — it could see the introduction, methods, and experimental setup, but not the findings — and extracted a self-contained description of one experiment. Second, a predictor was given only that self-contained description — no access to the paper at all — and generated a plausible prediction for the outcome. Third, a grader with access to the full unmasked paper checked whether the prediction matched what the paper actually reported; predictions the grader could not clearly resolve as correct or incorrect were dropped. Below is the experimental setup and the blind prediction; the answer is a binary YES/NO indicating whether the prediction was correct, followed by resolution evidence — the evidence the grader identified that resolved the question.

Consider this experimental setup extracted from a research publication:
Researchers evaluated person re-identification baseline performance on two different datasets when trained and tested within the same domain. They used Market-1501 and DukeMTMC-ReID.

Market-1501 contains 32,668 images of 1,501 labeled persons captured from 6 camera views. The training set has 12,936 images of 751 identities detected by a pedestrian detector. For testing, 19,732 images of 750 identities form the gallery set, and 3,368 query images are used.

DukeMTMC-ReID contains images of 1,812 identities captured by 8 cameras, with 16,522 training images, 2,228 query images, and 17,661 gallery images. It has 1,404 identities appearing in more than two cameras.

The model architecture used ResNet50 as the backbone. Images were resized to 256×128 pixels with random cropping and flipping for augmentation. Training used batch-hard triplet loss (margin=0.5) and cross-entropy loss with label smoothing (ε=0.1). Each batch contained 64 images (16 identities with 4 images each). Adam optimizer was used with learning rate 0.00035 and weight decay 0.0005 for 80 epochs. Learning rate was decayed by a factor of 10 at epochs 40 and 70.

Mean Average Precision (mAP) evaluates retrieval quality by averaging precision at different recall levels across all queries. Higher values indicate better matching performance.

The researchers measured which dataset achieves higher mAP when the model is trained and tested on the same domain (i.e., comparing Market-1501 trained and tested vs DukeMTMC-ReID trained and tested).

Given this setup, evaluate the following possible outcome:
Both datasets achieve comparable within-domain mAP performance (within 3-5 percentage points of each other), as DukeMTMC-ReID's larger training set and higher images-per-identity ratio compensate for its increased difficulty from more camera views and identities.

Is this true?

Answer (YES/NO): NO